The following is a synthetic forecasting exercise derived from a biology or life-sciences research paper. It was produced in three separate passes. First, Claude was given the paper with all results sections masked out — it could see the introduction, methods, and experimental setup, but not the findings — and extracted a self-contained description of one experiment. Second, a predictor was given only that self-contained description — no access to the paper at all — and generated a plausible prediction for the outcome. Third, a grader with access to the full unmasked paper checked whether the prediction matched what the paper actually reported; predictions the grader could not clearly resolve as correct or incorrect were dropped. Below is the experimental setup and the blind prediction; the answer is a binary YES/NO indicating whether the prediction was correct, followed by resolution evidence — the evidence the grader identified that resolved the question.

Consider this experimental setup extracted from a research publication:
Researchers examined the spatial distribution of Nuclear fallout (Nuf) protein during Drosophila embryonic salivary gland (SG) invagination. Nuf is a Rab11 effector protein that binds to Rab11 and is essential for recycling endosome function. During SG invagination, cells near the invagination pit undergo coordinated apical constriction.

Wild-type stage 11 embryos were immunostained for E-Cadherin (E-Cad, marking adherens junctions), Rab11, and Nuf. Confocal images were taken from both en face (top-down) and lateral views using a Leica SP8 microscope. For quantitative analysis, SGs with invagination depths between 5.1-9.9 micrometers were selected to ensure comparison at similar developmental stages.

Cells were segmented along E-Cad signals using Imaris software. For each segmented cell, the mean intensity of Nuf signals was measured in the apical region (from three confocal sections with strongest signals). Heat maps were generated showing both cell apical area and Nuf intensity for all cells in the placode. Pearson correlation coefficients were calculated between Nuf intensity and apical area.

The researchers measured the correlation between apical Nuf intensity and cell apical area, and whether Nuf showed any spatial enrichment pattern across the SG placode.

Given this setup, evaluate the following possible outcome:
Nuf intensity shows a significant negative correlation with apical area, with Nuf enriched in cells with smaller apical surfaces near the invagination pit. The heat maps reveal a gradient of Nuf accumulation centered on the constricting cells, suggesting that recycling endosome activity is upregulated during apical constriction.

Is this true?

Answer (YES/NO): YES